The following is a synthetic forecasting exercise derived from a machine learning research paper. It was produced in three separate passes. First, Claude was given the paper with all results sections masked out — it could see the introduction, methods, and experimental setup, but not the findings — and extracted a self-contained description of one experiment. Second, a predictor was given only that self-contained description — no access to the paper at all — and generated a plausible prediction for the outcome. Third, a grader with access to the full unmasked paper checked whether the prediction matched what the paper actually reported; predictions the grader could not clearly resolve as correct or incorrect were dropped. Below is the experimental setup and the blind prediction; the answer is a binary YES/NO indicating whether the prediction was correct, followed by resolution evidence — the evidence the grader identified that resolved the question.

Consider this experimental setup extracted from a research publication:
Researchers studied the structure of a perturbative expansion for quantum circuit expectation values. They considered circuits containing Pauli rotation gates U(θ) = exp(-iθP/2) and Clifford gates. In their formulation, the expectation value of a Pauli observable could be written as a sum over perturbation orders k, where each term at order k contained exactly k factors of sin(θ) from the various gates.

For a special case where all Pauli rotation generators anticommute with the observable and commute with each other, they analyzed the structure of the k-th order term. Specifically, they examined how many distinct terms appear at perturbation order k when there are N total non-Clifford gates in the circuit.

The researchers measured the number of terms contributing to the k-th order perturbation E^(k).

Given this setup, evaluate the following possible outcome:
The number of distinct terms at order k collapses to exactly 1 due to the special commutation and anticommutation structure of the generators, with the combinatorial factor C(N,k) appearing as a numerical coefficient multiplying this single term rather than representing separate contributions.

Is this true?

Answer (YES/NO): NO